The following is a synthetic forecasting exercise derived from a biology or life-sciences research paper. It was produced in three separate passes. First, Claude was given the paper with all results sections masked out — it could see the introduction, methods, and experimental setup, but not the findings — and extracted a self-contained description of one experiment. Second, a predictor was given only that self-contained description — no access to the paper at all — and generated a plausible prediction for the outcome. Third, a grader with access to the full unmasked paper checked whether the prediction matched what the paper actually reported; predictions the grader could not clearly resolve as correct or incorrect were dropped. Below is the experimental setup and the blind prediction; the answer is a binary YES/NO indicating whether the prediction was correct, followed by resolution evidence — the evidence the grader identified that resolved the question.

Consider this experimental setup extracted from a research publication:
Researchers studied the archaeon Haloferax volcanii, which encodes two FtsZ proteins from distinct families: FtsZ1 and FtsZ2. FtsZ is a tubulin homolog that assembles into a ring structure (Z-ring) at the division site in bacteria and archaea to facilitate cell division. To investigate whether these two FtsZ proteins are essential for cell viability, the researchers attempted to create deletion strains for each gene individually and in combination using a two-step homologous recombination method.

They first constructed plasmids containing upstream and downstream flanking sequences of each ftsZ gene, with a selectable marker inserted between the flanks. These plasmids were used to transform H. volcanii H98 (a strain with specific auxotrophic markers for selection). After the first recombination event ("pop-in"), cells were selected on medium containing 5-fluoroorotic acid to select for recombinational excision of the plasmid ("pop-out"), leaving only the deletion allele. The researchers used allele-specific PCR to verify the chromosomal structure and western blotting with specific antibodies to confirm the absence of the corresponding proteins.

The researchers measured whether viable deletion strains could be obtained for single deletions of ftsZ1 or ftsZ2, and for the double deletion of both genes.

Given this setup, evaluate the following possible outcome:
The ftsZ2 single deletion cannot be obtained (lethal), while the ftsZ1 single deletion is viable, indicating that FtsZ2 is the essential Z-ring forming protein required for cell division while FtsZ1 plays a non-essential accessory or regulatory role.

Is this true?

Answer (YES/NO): NO